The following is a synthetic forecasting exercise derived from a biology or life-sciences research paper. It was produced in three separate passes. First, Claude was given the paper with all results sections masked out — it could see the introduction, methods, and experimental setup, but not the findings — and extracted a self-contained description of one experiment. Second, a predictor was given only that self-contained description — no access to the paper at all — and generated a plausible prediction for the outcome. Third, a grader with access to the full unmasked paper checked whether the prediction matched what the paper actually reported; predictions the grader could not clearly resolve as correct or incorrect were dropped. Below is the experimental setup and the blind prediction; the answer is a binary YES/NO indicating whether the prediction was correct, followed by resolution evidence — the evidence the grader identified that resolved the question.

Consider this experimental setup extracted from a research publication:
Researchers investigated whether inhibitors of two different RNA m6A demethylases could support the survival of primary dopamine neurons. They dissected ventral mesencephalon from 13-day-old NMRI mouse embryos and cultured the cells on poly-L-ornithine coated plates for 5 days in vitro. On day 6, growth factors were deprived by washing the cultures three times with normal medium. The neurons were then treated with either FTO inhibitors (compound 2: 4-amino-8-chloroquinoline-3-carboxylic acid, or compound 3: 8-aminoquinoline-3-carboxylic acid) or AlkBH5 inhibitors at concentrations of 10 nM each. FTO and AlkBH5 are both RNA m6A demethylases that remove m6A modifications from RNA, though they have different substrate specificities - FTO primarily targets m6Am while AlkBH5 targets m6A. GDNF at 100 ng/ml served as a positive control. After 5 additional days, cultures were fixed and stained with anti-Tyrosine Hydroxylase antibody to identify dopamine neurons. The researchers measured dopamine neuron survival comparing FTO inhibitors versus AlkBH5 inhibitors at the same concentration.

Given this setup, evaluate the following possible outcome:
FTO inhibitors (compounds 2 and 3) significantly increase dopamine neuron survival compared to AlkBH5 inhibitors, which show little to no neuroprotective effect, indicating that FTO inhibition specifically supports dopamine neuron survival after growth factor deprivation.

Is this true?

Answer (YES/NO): NO